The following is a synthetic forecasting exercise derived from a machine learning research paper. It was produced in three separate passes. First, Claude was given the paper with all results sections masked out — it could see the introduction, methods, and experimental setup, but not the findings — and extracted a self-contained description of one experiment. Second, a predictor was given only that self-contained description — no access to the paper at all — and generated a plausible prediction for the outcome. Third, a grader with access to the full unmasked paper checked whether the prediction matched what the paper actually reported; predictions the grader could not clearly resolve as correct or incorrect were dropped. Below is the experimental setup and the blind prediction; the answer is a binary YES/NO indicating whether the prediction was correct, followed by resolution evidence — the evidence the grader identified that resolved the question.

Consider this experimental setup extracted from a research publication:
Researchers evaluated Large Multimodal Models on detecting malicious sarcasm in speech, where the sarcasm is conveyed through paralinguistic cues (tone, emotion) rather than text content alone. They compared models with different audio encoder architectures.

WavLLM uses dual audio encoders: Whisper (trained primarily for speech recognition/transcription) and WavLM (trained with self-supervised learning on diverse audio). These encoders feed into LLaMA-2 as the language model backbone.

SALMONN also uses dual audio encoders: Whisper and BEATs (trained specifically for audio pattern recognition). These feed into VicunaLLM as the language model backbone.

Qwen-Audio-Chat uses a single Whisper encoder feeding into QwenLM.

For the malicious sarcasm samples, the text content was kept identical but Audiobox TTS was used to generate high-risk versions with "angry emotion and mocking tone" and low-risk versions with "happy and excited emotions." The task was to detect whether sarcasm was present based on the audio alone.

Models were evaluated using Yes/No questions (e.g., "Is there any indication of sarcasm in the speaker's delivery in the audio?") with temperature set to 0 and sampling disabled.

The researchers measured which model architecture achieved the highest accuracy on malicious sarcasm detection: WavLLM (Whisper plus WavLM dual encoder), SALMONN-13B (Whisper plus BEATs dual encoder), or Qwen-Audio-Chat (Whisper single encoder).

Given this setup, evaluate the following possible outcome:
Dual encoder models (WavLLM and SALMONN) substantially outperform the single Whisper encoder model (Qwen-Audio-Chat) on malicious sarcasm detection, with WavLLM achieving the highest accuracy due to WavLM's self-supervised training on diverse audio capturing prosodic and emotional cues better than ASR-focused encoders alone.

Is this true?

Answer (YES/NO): NO